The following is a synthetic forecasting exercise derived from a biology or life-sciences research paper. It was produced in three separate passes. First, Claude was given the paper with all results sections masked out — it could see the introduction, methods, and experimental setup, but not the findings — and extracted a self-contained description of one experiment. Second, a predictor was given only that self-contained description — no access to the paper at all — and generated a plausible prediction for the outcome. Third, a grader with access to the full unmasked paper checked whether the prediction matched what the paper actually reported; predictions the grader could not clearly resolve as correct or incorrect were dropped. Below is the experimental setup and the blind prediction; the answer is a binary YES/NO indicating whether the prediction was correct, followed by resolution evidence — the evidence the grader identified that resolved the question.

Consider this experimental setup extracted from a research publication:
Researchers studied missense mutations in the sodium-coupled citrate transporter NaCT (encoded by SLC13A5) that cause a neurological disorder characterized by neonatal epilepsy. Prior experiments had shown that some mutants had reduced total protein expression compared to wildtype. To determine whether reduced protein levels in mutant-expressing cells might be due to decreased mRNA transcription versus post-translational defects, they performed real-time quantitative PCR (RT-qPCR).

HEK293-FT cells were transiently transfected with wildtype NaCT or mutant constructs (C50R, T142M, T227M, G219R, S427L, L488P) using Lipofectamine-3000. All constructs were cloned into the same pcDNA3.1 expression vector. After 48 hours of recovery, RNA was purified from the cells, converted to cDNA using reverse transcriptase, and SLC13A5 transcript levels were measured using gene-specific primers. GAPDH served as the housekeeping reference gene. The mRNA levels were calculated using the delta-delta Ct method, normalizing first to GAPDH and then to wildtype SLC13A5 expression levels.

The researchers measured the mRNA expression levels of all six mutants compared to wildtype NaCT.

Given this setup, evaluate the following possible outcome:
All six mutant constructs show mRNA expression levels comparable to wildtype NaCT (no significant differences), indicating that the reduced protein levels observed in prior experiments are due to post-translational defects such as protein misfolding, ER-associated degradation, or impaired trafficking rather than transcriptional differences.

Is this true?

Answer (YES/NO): NO